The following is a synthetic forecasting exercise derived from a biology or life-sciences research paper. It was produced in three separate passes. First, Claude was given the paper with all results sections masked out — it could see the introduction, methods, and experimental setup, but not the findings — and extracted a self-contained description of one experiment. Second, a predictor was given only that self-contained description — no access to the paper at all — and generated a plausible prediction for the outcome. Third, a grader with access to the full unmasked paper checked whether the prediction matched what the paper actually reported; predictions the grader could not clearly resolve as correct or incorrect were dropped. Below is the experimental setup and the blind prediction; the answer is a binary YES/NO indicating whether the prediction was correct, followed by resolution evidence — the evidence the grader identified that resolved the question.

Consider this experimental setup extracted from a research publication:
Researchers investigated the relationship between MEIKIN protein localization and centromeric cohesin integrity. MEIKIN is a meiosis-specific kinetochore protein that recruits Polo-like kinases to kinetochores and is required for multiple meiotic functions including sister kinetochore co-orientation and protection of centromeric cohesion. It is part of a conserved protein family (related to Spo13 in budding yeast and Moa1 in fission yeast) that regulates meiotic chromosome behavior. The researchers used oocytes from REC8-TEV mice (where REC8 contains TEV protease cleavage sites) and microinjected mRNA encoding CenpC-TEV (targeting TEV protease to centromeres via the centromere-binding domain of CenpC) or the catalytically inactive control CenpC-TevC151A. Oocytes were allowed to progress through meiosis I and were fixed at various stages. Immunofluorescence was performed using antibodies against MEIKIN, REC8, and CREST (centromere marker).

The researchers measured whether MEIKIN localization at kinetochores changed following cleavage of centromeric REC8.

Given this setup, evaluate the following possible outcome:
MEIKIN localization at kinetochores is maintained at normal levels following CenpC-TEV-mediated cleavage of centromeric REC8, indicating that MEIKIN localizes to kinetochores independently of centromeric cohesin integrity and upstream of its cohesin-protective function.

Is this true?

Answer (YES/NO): YES